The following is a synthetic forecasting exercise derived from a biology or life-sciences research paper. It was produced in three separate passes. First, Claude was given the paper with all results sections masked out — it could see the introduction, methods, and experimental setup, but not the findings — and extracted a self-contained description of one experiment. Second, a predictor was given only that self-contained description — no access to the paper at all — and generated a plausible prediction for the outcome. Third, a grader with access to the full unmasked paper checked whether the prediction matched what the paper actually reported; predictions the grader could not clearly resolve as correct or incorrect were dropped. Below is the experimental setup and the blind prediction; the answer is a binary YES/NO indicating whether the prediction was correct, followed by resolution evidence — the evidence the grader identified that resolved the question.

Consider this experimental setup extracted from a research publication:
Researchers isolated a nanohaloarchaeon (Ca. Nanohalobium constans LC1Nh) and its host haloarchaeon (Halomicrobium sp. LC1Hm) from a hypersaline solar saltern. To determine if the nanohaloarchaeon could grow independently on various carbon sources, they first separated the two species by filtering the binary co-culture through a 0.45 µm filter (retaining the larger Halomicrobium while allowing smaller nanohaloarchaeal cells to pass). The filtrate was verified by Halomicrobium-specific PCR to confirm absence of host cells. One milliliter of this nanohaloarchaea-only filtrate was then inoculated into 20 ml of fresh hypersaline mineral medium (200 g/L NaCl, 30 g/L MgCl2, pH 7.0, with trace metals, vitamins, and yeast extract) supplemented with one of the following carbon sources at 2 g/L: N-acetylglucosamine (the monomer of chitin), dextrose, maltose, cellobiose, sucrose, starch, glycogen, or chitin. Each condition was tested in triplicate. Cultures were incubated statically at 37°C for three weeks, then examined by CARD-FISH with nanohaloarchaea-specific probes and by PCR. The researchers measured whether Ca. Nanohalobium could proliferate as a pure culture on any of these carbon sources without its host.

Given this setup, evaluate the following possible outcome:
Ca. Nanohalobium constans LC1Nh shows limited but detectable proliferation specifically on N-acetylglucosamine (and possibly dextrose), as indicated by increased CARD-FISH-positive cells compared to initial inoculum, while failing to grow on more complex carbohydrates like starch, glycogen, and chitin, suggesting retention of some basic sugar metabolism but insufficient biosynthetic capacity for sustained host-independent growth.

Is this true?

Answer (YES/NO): NO